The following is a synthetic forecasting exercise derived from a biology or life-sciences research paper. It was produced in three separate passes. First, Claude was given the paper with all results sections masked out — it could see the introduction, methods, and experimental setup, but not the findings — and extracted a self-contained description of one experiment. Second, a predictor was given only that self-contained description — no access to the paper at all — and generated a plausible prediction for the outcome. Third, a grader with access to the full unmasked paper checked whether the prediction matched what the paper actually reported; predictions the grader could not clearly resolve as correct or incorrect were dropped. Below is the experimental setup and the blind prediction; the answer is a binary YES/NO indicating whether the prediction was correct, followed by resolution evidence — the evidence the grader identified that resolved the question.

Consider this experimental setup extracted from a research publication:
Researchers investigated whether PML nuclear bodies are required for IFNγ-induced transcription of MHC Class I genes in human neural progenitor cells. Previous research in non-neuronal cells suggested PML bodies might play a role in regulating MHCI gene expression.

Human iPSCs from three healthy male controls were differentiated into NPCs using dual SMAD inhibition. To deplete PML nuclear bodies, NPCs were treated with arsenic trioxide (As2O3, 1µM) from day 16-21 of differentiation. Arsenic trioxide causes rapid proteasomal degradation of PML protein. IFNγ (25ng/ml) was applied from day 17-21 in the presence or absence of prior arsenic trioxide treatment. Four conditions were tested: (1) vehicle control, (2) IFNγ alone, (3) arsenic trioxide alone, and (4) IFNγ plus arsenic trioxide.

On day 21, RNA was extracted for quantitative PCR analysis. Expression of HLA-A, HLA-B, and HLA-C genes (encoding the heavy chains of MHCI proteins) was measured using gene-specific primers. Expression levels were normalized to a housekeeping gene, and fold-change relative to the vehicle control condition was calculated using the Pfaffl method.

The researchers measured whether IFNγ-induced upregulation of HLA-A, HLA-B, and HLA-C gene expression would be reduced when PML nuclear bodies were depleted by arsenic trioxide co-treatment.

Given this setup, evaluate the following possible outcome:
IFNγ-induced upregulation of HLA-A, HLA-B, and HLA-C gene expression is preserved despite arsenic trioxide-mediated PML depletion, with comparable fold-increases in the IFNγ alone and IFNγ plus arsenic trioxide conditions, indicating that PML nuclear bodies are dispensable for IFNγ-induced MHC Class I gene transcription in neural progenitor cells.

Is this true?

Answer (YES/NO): NO